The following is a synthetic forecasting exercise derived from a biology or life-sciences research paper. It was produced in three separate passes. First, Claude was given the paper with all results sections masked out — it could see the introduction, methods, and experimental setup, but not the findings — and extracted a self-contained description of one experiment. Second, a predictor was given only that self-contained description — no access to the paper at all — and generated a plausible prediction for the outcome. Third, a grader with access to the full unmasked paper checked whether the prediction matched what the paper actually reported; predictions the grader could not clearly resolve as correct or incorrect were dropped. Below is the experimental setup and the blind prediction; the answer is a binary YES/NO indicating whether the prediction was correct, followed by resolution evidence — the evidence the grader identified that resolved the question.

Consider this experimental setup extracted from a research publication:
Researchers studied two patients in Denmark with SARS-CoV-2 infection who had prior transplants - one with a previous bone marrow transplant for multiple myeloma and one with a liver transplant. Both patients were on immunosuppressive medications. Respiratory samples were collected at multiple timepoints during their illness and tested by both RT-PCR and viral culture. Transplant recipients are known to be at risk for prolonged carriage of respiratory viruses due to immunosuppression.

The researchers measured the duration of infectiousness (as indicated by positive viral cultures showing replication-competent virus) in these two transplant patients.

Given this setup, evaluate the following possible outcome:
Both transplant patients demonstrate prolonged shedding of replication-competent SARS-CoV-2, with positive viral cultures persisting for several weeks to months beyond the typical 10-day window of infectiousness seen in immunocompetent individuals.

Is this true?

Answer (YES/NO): NO